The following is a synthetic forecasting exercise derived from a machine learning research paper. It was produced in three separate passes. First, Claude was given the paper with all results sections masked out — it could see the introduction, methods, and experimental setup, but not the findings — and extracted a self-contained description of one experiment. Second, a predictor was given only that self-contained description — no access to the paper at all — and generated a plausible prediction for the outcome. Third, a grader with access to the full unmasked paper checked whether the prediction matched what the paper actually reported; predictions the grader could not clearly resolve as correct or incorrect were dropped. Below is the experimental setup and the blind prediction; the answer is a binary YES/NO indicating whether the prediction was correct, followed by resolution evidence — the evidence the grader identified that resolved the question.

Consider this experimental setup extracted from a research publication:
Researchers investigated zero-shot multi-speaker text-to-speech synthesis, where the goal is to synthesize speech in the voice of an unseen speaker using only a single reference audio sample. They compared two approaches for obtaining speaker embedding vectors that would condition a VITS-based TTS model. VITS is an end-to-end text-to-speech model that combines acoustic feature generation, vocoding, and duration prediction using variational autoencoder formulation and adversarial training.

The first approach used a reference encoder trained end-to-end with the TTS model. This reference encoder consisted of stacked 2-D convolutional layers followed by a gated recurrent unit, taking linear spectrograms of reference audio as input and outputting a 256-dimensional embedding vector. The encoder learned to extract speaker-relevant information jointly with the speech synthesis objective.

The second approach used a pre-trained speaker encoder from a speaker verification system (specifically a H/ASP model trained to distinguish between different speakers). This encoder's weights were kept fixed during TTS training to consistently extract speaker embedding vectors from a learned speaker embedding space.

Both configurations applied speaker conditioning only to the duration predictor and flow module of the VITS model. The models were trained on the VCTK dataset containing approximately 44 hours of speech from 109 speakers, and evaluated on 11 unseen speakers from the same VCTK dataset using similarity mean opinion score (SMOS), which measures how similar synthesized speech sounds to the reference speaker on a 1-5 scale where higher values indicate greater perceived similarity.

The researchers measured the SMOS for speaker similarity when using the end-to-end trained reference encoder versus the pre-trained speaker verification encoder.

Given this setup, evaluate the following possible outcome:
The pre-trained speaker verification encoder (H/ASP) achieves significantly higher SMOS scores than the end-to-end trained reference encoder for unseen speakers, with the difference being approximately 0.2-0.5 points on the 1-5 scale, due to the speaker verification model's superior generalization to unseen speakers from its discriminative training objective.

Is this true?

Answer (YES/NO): NO